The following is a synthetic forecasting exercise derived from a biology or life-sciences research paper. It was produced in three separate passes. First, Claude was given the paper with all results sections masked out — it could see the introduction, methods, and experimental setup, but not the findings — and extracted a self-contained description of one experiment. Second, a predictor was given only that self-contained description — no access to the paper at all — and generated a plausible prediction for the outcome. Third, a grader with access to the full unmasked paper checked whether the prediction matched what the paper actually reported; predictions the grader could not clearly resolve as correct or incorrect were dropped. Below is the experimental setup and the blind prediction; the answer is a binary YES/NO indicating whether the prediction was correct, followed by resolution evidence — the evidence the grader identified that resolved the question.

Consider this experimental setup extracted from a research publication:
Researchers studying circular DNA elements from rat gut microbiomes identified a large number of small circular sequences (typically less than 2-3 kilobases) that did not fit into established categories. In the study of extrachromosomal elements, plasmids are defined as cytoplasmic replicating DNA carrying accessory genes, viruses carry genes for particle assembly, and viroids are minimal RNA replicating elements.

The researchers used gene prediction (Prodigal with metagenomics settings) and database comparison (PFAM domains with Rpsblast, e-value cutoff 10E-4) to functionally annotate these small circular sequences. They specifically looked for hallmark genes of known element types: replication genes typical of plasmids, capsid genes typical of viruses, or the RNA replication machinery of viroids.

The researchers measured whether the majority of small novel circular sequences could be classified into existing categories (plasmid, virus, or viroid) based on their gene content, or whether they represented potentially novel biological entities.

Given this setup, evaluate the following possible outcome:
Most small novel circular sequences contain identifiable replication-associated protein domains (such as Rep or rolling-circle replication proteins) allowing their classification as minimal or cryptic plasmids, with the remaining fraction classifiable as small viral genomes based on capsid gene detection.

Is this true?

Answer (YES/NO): NO